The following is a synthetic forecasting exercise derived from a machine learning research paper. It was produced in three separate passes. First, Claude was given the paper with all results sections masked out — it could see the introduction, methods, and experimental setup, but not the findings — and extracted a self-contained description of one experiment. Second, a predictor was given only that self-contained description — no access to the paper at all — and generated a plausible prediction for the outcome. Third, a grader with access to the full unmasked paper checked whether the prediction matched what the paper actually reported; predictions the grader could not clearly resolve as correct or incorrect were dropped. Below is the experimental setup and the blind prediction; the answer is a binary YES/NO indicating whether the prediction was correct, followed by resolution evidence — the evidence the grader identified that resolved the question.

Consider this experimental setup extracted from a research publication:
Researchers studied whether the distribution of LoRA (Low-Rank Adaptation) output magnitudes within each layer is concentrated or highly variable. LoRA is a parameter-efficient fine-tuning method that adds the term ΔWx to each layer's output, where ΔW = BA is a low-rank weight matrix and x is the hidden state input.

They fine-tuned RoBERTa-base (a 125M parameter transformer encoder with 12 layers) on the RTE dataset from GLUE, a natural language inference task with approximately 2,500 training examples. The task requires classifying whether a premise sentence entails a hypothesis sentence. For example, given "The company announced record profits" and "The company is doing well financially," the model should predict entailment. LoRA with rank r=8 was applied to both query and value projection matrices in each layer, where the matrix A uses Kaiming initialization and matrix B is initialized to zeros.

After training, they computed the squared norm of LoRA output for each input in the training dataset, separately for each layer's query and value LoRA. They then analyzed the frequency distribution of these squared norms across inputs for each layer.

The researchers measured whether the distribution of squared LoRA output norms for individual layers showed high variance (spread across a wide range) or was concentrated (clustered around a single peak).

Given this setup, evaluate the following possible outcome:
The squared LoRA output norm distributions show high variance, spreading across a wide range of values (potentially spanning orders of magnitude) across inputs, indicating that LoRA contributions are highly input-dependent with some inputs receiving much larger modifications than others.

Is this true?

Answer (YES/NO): NO